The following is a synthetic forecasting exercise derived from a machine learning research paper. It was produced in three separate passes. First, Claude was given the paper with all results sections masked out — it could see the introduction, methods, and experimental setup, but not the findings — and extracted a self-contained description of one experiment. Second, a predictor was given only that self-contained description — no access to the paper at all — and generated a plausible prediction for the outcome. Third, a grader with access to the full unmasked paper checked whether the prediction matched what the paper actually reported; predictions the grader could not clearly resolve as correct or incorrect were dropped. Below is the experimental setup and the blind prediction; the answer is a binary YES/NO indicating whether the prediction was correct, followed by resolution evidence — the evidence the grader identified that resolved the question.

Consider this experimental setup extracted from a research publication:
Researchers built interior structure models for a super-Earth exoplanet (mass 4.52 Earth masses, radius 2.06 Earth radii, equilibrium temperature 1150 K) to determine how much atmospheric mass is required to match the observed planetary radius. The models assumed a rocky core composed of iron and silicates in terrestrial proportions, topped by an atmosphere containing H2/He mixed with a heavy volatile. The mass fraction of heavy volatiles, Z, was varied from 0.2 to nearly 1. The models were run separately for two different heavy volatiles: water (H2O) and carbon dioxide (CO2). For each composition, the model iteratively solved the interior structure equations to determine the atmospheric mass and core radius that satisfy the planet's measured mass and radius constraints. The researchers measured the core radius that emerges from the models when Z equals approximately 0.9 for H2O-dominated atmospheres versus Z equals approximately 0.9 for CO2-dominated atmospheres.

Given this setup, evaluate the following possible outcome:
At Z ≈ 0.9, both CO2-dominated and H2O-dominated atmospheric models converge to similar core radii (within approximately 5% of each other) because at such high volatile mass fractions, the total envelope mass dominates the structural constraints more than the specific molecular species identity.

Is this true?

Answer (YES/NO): NO